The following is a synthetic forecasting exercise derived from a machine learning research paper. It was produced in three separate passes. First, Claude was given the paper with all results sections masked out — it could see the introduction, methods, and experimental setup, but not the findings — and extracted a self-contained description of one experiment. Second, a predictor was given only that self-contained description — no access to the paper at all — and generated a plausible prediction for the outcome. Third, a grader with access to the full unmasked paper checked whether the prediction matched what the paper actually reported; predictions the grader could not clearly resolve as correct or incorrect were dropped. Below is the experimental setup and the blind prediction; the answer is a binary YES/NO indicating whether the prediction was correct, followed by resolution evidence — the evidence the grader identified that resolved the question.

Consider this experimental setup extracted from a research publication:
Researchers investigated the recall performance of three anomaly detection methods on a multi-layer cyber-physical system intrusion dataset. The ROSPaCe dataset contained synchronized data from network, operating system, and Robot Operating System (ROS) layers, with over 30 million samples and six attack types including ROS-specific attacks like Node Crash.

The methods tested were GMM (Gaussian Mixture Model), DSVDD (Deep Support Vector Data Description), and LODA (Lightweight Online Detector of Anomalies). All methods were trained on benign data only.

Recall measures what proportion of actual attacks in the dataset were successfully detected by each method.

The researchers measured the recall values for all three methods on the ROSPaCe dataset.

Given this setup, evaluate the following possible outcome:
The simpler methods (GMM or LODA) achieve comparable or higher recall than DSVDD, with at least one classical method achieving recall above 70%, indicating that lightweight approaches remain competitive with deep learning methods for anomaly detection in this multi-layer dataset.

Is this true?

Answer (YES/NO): YES